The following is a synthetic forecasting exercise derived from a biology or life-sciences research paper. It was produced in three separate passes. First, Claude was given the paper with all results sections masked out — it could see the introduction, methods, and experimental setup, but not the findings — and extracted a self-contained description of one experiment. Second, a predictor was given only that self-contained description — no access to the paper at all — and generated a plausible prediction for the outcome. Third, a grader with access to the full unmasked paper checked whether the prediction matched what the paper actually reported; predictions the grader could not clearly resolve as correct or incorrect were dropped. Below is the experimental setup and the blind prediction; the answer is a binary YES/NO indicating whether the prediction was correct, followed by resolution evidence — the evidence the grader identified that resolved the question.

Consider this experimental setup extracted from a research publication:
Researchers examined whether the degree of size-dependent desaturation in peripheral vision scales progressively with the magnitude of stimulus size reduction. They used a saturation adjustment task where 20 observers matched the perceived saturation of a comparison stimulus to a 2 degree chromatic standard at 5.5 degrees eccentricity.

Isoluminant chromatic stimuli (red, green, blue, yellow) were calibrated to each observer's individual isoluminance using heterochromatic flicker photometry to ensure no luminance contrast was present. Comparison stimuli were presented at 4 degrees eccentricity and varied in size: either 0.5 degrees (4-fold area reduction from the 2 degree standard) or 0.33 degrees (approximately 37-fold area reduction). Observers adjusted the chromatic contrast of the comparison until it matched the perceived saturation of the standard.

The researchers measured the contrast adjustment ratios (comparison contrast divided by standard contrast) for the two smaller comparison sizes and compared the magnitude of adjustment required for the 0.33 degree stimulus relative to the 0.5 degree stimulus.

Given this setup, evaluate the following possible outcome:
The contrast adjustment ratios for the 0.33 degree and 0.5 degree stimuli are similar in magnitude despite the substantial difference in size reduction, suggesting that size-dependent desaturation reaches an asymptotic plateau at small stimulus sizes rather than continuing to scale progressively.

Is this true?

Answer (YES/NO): NO